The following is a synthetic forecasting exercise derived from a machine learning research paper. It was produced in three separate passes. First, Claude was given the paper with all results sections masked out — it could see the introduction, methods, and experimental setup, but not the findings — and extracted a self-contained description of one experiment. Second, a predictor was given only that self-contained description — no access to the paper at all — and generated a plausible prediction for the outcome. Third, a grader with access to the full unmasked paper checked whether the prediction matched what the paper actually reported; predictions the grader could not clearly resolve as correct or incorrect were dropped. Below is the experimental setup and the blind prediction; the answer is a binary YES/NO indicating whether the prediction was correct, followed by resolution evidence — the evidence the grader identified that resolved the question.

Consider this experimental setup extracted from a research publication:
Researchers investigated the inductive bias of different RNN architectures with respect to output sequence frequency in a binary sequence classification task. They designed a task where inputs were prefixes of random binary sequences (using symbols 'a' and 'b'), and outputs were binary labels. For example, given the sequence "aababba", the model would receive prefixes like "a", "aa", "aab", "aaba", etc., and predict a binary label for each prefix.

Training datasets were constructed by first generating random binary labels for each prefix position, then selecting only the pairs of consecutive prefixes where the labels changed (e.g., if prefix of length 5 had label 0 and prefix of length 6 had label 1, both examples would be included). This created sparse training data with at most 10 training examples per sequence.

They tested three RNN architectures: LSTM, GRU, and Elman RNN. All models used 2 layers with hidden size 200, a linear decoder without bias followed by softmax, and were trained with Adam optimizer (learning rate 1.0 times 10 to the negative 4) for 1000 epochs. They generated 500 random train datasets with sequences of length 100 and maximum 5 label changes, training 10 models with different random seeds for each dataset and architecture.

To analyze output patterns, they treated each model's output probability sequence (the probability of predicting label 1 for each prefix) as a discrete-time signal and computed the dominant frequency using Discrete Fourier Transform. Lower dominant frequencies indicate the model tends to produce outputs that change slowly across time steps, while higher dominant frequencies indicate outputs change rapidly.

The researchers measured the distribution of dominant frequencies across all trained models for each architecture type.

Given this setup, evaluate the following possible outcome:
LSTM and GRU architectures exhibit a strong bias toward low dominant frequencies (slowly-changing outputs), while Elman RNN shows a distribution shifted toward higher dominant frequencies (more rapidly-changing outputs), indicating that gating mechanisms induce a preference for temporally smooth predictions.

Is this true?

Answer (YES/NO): YES